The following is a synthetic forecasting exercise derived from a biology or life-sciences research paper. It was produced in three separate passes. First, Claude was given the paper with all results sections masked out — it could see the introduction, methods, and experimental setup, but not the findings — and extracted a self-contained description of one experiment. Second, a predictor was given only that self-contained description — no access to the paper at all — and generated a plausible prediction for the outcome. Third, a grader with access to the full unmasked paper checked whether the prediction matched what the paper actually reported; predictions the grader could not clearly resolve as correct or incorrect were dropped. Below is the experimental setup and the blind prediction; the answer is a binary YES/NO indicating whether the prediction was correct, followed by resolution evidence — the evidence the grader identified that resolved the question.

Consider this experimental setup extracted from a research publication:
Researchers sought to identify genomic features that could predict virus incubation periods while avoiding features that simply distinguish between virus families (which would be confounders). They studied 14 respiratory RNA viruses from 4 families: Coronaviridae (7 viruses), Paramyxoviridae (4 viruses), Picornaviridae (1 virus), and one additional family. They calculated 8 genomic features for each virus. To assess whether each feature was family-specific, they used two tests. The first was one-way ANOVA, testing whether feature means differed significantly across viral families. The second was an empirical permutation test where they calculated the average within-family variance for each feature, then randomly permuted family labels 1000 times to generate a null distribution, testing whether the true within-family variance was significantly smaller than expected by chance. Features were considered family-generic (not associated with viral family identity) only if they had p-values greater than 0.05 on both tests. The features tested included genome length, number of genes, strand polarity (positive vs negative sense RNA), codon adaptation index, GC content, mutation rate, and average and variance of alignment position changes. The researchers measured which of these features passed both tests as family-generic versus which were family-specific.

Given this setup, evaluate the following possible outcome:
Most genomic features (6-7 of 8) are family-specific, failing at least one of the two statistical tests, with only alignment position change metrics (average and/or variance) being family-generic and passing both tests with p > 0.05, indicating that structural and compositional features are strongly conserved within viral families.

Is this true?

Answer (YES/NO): NO